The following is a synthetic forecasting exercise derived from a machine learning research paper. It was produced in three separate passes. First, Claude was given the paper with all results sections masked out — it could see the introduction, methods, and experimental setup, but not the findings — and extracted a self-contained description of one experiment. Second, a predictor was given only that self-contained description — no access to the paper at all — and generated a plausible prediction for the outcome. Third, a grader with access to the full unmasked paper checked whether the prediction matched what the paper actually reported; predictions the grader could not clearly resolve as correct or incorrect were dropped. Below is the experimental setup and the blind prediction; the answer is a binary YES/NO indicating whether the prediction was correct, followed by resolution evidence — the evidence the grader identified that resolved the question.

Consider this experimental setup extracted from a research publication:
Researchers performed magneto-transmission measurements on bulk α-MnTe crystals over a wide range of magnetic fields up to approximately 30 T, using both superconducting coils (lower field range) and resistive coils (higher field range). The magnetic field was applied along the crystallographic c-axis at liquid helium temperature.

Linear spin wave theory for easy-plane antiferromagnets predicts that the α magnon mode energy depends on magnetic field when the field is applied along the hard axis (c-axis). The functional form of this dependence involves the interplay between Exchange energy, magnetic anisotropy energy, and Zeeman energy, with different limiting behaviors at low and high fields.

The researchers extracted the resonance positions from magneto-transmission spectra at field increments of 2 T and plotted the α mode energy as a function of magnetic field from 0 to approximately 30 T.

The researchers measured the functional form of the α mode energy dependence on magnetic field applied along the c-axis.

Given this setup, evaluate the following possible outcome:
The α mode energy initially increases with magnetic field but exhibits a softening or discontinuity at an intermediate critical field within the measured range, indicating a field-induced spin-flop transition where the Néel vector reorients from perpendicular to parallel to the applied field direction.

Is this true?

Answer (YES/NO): NO